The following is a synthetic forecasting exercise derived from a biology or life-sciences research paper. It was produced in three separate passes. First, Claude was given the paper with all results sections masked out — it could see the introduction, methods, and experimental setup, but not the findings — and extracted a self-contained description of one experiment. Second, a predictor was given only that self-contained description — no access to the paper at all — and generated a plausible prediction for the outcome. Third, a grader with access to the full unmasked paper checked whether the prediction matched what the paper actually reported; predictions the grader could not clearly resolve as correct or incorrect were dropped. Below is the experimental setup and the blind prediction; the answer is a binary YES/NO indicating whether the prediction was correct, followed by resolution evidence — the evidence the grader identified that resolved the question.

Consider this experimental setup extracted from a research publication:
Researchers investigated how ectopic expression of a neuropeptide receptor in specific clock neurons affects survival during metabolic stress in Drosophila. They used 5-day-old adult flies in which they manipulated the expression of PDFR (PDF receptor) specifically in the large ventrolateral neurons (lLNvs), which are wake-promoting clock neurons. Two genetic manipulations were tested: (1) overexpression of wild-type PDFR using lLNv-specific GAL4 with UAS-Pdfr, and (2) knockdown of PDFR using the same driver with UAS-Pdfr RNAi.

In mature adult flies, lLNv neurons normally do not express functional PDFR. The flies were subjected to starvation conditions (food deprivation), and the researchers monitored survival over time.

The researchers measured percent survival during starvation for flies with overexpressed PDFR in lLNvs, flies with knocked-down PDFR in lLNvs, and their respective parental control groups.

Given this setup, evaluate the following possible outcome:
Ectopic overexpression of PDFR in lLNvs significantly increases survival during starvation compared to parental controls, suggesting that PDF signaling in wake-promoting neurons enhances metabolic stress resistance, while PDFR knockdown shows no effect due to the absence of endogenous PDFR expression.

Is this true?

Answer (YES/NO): NO